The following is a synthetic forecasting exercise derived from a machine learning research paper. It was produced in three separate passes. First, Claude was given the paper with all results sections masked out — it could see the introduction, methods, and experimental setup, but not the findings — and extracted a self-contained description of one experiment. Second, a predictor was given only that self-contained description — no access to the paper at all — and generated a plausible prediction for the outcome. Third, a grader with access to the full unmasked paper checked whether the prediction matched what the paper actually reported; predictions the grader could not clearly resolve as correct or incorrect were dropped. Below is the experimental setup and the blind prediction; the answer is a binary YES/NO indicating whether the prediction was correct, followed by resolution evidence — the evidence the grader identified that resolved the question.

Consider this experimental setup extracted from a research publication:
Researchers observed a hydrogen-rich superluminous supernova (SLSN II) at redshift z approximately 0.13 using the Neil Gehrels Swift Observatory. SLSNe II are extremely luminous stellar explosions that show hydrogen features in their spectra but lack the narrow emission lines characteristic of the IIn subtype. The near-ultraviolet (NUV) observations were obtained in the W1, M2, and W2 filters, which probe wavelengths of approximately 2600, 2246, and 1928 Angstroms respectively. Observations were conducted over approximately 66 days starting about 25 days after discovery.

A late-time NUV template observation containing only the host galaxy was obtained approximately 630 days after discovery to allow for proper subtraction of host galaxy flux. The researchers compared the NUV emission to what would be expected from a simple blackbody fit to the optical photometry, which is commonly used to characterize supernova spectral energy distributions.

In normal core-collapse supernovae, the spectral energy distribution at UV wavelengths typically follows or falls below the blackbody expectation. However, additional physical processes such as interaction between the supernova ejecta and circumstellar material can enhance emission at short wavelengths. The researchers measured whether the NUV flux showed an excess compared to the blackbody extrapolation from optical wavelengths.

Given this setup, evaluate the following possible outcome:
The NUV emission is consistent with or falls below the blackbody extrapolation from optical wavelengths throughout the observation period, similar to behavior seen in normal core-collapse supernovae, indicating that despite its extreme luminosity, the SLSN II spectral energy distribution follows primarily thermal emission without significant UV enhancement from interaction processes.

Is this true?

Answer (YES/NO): NO